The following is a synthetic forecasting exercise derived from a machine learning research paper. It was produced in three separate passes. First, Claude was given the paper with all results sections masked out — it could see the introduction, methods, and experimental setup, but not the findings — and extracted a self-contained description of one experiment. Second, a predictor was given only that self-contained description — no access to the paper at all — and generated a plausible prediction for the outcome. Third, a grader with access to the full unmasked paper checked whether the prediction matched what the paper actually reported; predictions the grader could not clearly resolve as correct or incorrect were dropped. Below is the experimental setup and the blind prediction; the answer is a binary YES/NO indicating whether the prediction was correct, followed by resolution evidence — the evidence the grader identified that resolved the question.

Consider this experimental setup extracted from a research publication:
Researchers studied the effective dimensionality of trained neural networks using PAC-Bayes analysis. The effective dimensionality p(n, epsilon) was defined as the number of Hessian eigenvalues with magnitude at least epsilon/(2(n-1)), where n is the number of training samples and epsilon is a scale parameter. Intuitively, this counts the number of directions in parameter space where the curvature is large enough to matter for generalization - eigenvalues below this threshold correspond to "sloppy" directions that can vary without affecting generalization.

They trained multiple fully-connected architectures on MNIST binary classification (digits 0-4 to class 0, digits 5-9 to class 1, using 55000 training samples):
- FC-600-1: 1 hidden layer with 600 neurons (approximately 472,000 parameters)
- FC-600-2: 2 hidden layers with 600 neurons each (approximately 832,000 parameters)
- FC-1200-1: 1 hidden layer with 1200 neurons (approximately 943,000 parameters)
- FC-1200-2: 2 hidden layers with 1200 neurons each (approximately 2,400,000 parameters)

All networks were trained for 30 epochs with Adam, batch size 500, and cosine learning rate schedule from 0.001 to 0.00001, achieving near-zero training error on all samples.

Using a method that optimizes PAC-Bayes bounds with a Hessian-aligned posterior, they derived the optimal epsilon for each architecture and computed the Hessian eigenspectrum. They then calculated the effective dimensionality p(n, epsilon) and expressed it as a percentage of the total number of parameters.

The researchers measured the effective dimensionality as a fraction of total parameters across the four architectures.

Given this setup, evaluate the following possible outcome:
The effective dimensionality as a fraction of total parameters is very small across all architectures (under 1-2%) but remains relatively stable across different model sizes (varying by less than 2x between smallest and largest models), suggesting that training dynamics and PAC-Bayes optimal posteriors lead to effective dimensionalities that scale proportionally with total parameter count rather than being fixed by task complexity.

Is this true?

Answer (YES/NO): NO